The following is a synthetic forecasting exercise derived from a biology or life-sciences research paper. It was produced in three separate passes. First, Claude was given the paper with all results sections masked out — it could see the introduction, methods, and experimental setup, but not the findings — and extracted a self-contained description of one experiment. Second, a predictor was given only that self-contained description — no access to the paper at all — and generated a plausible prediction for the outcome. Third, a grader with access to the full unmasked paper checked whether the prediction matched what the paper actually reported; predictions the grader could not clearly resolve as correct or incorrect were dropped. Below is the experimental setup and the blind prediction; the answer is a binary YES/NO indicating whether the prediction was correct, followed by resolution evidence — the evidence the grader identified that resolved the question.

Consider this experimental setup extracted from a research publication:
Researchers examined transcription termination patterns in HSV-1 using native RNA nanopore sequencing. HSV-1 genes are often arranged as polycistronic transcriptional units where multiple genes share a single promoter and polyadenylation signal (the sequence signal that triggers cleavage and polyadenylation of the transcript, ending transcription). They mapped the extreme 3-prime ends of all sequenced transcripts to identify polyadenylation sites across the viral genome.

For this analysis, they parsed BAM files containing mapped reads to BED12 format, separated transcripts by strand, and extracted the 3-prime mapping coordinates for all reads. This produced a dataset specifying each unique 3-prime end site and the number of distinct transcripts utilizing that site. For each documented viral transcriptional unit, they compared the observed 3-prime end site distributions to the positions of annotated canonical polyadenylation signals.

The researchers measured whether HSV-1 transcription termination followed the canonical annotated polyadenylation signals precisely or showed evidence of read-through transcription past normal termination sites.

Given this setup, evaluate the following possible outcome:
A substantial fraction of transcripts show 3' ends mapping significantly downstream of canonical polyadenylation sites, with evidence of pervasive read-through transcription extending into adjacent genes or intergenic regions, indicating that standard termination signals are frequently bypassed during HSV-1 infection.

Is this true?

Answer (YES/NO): NO